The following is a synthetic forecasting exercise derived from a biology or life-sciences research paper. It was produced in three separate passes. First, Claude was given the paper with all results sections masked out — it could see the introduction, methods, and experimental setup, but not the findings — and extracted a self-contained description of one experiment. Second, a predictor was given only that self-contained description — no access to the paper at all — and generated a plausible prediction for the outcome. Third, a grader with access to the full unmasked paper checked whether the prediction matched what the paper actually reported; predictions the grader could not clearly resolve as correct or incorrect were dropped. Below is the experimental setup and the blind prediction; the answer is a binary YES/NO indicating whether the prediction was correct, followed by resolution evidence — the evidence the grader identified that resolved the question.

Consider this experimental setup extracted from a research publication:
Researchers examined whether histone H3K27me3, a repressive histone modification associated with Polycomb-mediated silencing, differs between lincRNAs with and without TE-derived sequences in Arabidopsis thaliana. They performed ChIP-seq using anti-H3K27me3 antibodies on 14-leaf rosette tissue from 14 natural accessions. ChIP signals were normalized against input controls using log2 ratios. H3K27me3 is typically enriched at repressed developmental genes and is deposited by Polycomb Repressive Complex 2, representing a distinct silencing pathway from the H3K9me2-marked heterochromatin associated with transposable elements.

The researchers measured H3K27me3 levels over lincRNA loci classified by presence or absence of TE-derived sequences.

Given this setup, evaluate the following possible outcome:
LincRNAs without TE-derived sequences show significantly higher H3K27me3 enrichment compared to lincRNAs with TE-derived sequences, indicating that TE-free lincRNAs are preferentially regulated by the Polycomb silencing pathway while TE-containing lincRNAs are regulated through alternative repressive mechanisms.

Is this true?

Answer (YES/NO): YES